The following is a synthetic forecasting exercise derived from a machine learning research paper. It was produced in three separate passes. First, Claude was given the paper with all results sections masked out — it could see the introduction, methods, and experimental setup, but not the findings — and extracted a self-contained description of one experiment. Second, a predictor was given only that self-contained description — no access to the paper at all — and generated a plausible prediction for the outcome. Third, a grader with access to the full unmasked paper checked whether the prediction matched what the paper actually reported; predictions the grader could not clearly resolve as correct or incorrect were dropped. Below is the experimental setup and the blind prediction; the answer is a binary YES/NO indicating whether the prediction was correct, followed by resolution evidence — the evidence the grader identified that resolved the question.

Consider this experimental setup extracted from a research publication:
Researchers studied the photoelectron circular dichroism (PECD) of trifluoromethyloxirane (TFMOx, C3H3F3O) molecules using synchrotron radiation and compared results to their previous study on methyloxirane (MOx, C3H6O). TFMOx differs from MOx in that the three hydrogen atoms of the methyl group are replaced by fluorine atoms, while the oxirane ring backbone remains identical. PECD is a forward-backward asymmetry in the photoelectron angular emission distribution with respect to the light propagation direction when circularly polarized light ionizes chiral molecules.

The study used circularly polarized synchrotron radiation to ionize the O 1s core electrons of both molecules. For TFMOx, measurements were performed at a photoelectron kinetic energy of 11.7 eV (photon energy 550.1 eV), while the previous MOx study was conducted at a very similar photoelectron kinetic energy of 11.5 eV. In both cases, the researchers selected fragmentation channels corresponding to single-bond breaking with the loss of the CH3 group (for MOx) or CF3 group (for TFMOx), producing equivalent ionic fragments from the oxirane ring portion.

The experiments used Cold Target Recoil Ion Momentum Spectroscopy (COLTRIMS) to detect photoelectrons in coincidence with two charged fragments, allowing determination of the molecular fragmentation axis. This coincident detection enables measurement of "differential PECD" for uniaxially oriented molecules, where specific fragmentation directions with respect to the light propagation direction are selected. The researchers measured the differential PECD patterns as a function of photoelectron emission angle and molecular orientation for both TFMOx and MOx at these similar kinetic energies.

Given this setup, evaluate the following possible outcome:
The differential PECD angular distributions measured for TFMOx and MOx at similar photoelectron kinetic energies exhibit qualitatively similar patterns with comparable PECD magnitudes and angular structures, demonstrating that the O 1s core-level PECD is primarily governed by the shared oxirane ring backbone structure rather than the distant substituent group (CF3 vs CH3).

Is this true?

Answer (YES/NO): NO